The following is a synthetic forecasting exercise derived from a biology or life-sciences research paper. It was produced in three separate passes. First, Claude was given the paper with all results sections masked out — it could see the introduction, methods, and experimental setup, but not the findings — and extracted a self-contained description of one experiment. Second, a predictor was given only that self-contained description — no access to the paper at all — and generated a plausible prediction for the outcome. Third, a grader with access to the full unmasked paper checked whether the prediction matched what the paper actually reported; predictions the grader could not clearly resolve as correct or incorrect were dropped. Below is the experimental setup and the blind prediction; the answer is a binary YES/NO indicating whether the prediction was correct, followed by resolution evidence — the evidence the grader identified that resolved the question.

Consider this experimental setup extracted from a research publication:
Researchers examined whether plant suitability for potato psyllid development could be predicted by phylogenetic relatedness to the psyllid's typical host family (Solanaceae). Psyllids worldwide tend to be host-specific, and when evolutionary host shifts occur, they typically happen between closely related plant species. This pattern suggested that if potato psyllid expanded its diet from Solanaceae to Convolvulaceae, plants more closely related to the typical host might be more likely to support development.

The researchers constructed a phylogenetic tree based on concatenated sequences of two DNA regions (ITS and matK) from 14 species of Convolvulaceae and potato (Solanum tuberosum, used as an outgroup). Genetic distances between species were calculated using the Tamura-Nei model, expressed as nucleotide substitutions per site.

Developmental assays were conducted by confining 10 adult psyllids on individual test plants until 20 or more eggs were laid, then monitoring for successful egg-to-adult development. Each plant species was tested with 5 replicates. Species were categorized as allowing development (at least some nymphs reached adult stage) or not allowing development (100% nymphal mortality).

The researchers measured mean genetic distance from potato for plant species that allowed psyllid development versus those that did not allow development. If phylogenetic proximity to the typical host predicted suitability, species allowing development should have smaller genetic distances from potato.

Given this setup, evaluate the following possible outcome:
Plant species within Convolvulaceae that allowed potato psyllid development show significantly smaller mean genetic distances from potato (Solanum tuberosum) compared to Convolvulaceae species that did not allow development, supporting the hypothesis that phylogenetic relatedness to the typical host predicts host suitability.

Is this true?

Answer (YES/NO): NO